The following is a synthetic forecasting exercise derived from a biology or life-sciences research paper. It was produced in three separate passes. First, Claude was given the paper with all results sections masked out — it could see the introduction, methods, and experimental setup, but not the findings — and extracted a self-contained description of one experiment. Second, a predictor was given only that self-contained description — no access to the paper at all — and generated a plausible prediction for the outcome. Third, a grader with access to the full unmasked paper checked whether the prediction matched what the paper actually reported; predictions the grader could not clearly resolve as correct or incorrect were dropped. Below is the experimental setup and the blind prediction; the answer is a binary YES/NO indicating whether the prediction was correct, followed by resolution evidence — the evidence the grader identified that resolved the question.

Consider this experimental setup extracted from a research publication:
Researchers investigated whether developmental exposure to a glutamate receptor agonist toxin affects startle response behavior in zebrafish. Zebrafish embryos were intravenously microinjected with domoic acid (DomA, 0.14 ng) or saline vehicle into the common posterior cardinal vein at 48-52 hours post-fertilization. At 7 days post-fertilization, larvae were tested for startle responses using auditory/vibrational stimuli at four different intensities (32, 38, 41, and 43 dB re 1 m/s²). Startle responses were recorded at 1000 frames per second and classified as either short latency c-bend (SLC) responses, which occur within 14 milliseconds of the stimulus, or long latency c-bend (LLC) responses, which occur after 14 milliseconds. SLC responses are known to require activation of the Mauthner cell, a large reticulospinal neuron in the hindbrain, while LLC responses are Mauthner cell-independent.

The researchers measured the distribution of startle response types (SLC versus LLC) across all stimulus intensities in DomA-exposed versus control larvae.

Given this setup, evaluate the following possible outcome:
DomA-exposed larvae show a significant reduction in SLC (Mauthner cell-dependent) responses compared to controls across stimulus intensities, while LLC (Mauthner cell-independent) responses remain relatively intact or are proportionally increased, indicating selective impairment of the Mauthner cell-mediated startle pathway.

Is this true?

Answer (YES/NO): YES